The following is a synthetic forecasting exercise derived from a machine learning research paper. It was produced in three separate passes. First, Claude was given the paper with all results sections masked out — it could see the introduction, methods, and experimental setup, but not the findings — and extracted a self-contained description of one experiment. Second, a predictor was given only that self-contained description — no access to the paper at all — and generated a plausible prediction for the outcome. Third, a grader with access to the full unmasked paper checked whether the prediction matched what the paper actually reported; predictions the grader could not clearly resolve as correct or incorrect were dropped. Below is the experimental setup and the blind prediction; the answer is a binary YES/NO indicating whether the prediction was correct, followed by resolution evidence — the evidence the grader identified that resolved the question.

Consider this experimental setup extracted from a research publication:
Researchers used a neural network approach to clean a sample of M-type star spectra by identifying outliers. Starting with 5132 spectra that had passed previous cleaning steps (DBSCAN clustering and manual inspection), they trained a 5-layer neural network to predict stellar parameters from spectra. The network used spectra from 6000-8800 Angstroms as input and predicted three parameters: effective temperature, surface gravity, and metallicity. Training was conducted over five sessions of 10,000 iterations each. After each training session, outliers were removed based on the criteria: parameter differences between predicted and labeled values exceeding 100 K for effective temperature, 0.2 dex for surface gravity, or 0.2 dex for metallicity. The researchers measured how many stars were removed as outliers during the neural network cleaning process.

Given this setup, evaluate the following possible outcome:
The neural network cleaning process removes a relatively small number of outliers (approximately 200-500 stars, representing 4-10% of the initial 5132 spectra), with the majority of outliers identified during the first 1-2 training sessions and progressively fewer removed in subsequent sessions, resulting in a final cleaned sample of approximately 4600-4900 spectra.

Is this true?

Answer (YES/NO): NO